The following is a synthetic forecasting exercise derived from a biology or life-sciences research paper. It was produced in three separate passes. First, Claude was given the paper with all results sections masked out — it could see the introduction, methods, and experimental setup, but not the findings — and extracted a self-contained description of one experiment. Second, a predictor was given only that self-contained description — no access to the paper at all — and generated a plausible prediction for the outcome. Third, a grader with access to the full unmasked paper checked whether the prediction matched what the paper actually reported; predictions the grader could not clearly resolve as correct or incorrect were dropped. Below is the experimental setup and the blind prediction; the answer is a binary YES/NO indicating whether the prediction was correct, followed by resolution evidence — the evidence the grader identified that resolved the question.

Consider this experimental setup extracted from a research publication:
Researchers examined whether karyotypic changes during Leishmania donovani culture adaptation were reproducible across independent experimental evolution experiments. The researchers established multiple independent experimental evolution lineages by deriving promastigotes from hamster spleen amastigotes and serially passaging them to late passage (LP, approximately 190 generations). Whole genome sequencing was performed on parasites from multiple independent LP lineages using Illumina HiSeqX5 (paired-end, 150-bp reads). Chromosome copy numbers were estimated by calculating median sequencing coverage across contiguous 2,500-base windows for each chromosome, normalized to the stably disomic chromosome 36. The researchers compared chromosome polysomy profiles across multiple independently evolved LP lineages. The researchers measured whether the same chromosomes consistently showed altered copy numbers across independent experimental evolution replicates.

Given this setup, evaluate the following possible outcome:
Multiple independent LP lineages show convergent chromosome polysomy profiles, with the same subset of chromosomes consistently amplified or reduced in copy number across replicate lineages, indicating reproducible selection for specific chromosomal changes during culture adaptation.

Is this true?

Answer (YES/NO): YES